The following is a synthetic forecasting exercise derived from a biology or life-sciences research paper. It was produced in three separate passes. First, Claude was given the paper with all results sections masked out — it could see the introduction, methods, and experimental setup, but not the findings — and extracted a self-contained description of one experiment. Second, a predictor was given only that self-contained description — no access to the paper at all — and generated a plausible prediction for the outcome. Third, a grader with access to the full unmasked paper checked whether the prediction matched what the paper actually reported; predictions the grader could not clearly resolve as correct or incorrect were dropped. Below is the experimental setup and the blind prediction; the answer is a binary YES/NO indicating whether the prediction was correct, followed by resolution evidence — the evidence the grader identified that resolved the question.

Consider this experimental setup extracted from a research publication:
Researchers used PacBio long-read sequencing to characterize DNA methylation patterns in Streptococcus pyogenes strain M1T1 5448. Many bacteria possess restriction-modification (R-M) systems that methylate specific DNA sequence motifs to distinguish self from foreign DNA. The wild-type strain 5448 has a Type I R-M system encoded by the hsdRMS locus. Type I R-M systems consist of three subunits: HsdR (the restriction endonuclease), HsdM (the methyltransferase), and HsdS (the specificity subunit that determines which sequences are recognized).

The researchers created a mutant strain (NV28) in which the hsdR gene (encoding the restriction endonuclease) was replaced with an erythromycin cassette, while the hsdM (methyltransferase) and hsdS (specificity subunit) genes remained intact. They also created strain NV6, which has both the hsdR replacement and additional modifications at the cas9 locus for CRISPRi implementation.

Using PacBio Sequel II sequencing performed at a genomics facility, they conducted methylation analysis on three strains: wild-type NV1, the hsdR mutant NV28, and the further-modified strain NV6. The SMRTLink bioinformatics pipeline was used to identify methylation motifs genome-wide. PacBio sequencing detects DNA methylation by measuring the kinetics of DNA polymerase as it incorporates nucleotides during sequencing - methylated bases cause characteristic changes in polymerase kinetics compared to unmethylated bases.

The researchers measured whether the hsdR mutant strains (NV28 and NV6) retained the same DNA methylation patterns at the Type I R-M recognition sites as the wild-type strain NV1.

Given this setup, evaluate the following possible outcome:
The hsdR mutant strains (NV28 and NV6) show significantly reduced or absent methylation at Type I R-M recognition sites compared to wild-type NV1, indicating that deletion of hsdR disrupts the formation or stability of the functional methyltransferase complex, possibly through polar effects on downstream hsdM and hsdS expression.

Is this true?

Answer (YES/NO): NO